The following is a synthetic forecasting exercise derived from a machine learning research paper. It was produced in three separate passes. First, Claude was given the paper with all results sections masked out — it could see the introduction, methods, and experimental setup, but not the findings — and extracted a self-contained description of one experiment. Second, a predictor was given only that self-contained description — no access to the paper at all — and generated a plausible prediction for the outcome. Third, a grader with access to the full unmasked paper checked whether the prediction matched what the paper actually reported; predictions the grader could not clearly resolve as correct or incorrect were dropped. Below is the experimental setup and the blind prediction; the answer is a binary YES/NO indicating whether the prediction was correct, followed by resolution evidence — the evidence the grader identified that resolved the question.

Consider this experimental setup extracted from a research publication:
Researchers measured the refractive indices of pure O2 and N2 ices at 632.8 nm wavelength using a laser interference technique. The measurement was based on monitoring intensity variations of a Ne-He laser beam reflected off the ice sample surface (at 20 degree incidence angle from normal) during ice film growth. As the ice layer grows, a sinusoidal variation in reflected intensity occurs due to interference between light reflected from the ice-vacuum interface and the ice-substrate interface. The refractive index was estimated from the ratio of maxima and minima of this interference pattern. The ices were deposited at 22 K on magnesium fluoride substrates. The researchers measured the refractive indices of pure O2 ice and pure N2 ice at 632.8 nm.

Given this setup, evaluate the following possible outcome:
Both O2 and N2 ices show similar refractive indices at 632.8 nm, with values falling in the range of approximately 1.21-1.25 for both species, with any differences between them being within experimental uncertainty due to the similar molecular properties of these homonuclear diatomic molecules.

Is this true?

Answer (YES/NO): NO